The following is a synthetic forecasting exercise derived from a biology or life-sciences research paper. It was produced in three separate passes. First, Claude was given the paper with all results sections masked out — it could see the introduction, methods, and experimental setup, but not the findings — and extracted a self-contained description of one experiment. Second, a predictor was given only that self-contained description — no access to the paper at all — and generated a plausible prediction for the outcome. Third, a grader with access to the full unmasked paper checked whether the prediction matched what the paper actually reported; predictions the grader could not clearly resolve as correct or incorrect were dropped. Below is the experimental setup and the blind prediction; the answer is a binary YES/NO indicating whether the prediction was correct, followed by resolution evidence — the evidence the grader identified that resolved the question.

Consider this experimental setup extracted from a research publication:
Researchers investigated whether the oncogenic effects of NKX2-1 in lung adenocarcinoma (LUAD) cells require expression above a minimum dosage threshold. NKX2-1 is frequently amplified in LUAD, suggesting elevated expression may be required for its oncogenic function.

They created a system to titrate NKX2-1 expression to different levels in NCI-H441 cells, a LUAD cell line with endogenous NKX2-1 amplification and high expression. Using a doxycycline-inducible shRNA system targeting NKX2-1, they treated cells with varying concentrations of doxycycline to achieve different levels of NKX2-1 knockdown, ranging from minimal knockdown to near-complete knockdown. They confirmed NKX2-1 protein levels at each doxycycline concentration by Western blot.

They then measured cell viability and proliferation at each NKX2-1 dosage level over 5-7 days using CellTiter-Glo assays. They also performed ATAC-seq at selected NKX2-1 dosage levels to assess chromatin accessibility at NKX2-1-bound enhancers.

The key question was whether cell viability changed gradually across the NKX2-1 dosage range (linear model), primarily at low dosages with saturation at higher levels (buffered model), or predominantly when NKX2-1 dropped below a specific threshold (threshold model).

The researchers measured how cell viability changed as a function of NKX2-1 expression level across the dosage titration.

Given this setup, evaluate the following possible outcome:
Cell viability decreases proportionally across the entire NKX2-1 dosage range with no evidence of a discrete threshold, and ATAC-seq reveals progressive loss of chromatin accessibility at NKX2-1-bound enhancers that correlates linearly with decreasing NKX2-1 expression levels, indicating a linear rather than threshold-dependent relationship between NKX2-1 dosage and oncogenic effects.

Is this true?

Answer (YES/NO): NO